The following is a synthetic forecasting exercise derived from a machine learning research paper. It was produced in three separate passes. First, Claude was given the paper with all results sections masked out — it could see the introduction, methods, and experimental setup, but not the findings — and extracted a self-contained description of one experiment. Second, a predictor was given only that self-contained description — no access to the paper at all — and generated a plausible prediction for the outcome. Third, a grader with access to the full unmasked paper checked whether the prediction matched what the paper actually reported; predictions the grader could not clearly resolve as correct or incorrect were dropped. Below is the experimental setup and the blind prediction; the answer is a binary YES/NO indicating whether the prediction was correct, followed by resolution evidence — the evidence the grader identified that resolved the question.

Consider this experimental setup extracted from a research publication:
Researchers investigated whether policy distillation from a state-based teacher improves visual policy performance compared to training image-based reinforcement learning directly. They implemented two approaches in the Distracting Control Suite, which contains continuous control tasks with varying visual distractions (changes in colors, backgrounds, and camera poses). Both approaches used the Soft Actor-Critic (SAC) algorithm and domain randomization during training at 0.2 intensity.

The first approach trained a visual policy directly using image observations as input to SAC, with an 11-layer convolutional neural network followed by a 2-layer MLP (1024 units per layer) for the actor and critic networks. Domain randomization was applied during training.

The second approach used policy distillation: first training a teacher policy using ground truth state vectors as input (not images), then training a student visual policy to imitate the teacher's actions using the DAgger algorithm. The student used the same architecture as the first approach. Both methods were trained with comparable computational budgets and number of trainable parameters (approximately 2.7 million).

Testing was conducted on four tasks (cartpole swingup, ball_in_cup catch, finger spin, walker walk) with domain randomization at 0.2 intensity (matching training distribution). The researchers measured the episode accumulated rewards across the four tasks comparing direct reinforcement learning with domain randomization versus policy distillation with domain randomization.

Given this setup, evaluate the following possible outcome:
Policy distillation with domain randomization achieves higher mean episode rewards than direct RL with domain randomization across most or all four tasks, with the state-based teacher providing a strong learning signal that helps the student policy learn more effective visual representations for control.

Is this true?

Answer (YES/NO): YES